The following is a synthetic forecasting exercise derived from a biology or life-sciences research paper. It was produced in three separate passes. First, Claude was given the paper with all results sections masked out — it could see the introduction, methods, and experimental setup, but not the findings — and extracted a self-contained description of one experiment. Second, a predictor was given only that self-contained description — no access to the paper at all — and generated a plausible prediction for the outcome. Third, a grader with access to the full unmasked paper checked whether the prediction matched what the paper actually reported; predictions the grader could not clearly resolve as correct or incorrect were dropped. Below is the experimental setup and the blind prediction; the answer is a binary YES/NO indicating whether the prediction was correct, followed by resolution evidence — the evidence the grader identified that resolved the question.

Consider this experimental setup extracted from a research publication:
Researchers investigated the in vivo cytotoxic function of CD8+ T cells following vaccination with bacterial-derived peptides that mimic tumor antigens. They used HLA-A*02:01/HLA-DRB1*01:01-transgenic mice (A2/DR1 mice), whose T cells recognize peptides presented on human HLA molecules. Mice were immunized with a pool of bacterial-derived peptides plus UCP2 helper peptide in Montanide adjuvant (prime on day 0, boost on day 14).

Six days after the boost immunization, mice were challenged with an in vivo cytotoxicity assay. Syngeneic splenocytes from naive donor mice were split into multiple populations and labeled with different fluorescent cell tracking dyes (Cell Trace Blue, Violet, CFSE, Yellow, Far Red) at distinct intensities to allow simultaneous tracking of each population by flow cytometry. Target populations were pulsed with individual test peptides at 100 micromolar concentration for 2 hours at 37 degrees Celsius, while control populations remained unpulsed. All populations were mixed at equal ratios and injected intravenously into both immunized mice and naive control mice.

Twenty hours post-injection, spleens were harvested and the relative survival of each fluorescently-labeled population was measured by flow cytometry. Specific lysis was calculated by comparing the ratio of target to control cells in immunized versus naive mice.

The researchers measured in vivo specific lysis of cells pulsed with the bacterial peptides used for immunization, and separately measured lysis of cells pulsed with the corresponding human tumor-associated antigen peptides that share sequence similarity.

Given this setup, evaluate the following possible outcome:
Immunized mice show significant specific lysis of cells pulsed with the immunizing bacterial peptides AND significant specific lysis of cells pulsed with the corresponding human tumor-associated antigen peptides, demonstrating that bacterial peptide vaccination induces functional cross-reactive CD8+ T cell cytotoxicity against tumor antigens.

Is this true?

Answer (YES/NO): YES